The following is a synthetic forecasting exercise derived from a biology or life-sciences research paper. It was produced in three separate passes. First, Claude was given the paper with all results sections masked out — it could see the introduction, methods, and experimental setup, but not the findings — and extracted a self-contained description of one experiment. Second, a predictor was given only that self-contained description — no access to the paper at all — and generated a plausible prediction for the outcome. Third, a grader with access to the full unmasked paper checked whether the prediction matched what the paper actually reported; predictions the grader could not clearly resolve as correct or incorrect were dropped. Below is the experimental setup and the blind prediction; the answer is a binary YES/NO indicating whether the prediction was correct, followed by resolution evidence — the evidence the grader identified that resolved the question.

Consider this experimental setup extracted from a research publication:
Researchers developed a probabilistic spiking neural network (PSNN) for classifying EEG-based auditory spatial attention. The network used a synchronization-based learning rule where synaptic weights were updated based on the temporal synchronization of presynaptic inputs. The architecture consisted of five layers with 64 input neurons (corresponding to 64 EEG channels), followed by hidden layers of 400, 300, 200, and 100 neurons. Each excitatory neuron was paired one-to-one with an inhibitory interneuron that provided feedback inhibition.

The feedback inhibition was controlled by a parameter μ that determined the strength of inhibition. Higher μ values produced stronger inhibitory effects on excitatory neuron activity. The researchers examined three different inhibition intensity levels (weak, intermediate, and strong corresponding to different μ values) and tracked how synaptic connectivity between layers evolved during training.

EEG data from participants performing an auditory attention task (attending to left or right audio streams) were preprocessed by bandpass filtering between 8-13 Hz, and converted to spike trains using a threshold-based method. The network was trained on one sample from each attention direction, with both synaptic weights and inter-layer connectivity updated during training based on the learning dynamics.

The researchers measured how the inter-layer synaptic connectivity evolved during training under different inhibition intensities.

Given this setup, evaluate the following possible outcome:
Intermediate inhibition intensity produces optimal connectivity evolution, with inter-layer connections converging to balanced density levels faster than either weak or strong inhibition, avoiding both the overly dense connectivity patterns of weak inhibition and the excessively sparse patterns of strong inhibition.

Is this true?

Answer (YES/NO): NO